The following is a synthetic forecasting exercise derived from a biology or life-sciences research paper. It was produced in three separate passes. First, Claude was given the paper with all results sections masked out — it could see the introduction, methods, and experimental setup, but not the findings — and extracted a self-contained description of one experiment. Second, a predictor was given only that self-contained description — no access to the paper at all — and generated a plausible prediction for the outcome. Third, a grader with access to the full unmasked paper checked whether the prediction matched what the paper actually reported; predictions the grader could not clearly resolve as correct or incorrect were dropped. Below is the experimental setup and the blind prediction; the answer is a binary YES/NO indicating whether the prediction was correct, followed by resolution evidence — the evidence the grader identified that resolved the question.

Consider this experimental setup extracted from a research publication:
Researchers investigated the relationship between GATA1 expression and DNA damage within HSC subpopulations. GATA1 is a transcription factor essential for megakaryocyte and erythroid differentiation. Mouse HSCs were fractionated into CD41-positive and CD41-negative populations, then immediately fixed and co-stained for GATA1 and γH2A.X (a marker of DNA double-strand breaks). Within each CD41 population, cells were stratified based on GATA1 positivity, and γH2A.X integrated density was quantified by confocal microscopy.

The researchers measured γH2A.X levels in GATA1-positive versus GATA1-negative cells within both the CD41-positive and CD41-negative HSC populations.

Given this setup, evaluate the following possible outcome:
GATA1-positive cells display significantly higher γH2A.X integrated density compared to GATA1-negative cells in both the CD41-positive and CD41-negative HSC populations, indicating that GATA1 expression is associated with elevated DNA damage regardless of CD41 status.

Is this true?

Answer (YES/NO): NO